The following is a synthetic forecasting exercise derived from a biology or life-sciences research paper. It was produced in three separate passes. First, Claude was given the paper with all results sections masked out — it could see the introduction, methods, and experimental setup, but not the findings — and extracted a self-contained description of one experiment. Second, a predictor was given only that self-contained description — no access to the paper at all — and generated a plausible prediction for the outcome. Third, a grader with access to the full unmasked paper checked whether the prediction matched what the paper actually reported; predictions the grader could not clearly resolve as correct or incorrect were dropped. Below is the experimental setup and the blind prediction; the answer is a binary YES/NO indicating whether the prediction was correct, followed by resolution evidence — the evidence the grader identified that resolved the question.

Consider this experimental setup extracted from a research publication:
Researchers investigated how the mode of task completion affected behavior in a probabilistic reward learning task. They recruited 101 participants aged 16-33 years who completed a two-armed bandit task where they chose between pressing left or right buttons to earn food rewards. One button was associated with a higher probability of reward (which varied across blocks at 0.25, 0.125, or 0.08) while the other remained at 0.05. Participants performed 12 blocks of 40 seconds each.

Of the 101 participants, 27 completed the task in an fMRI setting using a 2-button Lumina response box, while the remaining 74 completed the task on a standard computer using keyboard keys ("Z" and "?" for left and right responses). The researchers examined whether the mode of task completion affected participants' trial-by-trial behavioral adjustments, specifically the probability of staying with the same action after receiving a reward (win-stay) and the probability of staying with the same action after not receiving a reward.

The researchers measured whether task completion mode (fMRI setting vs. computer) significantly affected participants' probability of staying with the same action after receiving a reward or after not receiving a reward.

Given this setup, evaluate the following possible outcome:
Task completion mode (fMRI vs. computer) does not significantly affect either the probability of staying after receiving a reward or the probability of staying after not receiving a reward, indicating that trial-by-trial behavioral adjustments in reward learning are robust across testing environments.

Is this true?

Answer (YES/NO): YES